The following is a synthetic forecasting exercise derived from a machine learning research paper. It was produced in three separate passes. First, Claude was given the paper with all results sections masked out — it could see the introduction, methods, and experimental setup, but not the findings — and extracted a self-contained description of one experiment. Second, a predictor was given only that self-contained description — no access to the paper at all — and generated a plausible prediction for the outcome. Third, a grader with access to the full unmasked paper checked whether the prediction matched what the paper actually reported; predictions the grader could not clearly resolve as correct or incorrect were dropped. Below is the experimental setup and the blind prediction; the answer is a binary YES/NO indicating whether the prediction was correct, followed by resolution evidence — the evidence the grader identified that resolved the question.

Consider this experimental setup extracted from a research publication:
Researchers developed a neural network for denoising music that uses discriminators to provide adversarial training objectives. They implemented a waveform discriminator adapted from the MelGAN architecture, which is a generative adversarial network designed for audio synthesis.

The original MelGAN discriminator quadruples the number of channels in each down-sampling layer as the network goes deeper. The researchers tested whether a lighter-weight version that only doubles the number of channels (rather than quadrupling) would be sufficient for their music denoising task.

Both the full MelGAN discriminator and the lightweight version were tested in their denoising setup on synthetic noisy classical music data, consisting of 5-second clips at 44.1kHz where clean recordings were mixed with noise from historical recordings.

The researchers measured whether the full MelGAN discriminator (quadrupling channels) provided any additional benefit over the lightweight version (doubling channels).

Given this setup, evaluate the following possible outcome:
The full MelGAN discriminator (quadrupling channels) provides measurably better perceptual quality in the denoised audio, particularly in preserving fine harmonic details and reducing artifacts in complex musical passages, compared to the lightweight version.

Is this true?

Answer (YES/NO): NO